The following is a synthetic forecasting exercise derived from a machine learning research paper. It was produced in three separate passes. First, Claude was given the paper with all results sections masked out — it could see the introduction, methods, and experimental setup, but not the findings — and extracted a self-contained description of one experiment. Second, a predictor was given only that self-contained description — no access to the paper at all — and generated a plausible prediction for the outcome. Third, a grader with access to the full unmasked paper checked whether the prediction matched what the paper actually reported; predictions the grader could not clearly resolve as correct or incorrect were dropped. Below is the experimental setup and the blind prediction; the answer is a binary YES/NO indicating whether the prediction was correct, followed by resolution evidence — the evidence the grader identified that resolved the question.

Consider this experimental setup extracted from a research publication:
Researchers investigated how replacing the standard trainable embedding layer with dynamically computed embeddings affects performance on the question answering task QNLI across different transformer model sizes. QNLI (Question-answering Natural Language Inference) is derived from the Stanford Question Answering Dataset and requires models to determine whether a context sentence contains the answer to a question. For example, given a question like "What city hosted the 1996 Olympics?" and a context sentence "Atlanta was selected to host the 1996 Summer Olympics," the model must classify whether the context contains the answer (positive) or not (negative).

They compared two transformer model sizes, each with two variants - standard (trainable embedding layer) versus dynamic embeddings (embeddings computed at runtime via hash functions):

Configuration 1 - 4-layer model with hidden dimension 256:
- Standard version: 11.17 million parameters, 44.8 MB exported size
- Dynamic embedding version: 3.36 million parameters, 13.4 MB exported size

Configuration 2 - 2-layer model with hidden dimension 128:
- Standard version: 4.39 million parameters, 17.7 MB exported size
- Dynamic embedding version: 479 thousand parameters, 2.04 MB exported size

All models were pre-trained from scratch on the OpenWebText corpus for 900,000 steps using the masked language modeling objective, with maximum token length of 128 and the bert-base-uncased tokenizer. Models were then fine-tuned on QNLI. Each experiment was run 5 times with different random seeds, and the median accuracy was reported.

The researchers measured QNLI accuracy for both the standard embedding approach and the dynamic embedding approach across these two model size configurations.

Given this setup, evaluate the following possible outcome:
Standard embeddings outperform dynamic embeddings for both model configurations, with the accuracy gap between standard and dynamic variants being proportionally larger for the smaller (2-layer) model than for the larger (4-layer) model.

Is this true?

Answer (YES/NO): NO